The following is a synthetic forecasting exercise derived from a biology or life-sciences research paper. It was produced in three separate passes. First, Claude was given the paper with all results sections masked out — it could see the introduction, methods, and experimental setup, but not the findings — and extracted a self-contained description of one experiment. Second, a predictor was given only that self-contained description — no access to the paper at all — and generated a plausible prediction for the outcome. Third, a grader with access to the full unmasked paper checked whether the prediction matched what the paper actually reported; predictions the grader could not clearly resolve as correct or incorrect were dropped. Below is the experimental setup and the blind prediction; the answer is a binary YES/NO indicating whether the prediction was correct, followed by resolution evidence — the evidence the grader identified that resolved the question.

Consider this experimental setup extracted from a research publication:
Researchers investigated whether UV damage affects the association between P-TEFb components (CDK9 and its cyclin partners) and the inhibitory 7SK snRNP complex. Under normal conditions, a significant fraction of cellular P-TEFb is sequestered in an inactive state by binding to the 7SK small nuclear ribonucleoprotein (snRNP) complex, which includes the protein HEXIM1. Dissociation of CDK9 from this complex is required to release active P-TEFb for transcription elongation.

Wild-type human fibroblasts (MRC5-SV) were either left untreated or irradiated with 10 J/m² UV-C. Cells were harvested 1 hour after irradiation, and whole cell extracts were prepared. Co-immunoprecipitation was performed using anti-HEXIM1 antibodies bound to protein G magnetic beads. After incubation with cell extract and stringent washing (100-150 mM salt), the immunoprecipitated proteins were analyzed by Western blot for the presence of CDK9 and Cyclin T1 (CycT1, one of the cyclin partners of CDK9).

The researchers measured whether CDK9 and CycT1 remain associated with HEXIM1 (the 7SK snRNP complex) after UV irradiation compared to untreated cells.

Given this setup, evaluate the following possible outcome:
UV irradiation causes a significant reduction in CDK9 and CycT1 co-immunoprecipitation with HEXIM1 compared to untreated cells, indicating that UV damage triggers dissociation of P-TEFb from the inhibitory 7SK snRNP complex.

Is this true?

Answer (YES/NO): YES